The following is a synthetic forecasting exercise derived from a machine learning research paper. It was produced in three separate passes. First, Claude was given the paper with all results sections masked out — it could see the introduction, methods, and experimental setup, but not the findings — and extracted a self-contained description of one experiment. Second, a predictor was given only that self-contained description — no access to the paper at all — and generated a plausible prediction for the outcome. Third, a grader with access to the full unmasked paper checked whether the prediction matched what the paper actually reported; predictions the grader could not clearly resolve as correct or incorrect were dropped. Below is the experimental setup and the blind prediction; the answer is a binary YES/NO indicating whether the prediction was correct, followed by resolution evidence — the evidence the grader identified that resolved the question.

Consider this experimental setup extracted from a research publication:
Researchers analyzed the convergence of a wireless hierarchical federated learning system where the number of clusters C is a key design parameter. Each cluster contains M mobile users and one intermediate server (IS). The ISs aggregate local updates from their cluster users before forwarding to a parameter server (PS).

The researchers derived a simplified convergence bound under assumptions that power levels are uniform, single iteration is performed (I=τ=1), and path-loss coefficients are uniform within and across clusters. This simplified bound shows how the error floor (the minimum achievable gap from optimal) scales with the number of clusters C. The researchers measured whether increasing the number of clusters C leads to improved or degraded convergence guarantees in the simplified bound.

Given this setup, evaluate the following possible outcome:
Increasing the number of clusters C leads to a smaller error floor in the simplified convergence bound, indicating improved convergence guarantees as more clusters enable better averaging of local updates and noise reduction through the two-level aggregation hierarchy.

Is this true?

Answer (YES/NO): YES